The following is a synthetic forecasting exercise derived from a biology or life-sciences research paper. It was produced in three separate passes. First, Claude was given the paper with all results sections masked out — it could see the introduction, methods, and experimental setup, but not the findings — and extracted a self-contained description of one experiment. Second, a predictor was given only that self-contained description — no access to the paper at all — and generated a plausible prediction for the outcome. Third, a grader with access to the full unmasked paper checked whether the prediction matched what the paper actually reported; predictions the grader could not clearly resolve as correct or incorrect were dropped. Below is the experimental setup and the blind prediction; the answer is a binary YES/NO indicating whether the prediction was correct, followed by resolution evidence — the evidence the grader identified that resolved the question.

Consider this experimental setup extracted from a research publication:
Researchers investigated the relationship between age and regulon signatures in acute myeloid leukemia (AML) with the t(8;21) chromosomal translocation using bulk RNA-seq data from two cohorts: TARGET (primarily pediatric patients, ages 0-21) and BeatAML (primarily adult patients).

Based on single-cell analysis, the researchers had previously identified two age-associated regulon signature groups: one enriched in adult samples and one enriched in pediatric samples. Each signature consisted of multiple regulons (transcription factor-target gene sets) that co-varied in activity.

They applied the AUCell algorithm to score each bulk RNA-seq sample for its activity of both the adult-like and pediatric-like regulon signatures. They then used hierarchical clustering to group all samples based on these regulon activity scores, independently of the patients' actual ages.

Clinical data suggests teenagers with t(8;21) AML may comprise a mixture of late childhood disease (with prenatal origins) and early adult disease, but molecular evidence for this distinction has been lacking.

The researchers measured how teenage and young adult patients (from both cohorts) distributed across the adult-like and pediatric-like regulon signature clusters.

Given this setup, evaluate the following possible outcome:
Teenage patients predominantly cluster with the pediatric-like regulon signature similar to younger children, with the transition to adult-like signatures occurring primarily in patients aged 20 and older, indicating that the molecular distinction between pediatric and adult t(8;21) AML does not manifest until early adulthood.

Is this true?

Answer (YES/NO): YES